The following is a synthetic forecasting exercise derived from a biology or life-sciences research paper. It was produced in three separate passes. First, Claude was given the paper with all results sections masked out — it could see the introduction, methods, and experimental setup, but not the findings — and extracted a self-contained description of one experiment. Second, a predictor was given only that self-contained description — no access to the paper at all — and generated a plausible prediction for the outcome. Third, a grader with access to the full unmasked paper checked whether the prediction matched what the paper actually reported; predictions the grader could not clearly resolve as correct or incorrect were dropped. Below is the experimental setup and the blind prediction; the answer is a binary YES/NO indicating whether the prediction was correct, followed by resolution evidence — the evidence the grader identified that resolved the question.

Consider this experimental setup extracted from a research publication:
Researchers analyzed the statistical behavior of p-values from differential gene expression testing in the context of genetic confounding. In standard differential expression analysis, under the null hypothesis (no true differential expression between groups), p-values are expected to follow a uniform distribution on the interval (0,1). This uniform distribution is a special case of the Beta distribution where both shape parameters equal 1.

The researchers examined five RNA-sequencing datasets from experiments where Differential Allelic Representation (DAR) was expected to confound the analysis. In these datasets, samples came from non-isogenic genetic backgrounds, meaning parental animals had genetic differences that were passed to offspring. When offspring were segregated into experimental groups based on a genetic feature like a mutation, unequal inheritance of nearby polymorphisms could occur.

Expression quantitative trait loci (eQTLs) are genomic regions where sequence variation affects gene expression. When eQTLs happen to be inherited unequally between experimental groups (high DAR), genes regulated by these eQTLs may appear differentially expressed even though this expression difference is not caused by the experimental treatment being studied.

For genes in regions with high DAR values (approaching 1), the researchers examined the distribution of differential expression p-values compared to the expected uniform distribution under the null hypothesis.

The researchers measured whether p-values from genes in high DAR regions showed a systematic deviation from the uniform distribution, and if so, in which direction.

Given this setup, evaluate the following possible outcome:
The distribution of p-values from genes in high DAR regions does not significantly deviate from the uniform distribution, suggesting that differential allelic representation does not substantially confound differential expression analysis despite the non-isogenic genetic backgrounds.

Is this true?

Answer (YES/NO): NO